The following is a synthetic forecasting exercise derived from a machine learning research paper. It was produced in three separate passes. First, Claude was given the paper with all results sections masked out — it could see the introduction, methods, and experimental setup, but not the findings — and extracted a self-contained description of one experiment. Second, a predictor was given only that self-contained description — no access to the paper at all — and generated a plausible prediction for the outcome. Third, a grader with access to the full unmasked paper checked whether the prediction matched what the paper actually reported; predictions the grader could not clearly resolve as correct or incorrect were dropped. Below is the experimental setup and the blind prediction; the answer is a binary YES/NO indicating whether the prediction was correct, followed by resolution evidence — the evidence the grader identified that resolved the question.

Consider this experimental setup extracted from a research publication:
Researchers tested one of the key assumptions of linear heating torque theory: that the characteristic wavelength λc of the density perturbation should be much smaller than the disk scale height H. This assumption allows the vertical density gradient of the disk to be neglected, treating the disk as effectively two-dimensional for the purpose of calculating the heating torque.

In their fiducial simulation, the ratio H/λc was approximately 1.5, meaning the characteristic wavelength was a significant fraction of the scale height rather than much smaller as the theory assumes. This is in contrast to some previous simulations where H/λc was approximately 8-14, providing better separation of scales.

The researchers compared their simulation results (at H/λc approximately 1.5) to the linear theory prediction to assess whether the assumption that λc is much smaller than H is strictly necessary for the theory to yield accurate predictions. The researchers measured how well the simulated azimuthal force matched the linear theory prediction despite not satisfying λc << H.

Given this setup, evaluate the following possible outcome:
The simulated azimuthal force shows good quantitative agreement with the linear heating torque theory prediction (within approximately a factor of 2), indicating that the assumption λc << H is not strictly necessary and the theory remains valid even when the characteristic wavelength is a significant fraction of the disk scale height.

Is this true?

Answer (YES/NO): YES